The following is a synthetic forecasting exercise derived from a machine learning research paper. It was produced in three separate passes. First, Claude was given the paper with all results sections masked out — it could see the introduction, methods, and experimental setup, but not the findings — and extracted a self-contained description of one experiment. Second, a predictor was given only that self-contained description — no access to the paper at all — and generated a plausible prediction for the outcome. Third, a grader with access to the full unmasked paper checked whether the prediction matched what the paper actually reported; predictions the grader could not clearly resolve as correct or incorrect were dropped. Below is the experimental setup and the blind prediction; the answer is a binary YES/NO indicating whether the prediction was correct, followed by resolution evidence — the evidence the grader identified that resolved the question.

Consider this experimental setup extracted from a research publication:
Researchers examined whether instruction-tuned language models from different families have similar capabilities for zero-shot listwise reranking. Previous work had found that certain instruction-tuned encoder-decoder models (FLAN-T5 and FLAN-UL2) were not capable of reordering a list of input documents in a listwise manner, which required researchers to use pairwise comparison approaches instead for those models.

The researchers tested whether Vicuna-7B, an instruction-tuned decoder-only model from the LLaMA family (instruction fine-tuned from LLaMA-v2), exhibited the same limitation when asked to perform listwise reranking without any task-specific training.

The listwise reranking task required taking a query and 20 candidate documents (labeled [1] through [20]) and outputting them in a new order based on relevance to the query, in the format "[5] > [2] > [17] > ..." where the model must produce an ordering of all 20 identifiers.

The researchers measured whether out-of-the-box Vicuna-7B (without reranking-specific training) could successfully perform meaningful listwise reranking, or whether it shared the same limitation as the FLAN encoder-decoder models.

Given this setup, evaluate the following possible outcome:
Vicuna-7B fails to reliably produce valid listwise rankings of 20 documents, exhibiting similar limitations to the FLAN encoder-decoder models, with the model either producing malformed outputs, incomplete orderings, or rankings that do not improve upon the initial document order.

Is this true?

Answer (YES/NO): YES